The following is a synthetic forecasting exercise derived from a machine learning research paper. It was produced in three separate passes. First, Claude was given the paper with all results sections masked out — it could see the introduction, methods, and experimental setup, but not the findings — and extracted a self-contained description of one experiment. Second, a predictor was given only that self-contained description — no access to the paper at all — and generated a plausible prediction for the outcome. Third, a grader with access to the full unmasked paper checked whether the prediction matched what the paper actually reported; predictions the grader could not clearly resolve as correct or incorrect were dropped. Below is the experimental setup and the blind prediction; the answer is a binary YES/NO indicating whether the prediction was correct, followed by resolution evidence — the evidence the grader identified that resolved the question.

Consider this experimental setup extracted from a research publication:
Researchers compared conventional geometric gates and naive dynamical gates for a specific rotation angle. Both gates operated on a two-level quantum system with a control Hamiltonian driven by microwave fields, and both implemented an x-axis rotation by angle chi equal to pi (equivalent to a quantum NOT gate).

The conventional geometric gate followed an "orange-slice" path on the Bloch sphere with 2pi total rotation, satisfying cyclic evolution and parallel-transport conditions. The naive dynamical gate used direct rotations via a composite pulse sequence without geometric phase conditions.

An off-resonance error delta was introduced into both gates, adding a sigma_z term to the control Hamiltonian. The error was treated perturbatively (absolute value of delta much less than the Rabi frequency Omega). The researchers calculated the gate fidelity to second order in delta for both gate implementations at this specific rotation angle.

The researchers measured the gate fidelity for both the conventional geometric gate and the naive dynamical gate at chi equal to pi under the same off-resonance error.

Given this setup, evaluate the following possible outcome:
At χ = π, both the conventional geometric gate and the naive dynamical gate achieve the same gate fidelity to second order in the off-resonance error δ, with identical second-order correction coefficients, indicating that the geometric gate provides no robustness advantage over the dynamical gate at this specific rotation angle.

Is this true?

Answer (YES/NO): YES